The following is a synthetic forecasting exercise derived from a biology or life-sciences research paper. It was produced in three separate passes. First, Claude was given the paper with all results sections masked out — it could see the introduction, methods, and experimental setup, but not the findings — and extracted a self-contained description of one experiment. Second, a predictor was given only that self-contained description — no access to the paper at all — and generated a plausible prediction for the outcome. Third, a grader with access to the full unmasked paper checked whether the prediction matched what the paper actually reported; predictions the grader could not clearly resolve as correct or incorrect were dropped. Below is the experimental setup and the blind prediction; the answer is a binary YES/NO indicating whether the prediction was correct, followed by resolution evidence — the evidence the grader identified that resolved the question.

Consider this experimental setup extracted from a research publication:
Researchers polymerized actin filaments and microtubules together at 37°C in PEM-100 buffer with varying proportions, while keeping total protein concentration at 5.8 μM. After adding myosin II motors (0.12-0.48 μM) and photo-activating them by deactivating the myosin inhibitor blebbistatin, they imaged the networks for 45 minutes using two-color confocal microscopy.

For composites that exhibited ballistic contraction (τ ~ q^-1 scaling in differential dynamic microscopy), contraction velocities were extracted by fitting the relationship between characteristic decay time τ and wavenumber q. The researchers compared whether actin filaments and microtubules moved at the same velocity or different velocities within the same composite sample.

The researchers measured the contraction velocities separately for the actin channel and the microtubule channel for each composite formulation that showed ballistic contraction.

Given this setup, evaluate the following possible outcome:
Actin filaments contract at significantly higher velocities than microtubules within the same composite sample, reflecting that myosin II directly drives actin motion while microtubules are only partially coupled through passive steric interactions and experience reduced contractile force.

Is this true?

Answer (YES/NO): NO